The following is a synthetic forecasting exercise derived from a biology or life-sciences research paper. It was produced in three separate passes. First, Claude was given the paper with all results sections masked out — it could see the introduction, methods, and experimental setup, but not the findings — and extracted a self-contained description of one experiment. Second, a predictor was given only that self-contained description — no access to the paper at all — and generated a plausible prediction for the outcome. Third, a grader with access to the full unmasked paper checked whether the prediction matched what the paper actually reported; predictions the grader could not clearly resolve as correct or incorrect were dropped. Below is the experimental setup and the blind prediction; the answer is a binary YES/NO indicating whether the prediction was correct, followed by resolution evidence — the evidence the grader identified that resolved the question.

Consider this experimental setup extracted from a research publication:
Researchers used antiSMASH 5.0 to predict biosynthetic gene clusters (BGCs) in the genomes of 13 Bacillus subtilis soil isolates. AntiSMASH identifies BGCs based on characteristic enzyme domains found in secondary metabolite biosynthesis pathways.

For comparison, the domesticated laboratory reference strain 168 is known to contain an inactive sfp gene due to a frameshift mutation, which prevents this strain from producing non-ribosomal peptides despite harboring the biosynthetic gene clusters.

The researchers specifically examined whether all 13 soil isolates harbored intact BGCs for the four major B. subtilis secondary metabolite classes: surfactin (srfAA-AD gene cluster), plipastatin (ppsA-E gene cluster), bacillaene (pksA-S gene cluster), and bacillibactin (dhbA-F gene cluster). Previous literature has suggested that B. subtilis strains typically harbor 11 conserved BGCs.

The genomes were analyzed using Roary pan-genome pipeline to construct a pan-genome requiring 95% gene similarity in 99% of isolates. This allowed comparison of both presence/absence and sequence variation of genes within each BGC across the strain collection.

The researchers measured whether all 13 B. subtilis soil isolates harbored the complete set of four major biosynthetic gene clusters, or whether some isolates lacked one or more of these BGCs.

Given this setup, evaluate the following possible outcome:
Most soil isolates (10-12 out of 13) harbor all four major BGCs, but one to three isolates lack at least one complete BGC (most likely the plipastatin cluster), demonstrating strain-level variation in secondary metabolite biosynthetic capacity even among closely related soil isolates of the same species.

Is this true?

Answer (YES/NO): YES